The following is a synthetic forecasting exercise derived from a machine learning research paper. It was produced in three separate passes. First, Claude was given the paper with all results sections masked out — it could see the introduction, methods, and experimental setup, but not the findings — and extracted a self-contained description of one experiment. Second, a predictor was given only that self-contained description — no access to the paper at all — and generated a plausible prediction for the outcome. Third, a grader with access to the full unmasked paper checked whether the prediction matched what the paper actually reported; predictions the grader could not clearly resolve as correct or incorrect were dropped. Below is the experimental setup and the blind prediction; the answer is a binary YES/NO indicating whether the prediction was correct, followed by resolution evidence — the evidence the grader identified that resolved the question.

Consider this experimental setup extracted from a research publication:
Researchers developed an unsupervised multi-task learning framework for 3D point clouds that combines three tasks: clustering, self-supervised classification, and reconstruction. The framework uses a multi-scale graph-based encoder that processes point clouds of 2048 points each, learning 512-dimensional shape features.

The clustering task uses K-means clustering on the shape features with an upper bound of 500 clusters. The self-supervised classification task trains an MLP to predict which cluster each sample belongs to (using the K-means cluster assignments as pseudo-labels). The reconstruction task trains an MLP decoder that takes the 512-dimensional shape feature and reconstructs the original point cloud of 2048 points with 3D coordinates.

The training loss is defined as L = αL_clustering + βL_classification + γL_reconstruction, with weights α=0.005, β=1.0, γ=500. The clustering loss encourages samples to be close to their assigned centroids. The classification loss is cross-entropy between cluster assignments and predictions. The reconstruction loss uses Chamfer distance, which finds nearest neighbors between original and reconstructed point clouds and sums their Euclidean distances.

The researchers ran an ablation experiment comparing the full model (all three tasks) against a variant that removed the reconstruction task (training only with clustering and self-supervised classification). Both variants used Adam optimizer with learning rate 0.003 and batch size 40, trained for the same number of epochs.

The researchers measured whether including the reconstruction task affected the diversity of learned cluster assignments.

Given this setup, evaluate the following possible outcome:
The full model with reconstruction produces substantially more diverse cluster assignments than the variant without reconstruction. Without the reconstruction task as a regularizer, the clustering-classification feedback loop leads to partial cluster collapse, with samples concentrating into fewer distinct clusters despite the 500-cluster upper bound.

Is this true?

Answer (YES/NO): NO